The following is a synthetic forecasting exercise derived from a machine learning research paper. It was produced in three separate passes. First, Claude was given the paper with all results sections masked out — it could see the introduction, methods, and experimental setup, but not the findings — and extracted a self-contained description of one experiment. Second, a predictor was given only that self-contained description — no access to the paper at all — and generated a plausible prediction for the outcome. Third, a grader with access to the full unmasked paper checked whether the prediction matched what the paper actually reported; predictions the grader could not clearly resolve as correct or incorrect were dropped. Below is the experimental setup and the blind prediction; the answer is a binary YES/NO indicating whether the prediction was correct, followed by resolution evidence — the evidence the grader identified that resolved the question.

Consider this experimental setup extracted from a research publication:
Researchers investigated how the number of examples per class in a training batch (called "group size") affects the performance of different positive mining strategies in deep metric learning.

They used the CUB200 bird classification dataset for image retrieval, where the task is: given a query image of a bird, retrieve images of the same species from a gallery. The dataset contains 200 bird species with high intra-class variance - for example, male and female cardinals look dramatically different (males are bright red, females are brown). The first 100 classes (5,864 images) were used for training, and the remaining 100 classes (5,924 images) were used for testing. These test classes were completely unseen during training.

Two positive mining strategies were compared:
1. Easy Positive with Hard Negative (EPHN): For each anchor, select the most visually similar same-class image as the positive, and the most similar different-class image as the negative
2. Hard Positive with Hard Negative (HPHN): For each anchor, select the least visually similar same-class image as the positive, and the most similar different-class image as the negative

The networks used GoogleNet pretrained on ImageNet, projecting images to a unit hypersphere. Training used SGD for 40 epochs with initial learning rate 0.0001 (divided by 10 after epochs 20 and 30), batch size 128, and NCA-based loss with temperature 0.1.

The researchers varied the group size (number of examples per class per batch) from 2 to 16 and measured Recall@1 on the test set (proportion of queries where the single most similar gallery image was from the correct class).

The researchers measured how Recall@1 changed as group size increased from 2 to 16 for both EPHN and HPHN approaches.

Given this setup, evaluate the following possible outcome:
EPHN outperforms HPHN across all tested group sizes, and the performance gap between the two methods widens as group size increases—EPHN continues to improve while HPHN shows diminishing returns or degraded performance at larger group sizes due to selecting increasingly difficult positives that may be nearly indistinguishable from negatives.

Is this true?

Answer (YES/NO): NO